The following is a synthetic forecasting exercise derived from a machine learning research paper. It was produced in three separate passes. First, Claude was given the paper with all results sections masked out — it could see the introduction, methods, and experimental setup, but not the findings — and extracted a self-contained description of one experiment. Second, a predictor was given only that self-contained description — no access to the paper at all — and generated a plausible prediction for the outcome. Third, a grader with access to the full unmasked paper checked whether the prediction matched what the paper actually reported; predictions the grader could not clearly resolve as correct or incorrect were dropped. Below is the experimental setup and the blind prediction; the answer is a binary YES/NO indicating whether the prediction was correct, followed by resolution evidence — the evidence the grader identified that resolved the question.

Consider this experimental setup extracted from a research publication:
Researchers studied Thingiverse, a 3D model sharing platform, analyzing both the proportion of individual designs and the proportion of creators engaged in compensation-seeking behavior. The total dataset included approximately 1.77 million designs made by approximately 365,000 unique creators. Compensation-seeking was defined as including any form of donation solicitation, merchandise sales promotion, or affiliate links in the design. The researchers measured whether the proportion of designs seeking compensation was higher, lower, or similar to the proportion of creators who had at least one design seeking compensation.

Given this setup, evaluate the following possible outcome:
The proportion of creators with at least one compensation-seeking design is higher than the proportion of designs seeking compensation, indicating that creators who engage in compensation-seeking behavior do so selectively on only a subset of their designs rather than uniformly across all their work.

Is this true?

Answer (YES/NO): NO